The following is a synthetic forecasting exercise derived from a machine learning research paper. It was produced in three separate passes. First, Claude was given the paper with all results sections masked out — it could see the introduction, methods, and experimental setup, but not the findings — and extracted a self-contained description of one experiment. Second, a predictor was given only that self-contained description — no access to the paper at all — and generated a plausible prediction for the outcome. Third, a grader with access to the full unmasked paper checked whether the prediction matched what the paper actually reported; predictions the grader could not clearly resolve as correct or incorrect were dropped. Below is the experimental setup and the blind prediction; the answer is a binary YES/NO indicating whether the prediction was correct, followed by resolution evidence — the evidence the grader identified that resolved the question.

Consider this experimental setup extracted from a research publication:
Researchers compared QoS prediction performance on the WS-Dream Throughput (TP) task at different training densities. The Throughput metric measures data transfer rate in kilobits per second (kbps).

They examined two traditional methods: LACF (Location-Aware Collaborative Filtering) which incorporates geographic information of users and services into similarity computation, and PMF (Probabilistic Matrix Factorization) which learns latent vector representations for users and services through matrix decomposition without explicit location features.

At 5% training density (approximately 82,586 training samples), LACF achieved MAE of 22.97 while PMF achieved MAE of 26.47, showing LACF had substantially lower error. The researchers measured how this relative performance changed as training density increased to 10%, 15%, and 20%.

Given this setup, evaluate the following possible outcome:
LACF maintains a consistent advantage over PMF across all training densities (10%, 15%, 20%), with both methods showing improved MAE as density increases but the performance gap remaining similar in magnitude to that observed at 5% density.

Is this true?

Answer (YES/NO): NO